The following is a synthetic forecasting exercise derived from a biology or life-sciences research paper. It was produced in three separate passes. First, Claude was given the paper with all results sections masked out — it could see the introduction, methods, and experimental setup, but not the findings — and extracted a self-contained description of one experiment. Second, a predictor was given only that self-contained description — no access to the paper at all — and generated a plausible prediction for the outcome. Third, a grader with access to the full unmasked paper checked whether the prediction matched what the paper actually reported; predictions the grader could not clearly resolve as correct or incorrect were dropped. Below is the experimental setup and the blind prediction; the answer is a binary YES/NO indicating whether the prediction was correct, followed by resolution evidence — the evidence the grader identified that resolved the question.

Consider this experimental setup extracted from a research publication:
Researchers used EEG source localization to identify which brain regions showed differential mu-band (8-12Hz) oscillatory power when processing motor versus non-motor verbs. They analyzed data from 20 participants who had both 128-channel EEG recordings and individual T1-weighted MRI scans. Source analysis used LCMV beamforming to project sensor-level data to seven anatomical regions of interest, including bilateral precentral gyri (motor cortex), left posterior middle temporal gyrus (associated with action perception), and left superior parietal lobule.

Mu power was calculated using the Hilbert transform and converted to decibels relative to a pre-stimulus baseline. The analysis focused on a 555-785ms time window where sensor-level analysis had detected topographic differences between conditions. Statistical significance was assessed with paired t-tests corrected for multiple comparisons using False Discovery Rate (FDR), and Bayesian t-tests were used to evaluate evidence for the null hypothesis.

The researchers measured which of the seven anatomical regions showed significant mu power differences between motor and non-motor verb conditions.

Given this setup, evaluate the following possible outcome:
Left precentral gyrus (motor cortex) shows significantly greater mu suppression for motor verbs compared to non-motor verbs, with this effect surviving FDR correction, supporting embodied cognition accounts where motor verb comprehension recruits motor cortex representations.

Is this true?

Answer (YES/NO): NO